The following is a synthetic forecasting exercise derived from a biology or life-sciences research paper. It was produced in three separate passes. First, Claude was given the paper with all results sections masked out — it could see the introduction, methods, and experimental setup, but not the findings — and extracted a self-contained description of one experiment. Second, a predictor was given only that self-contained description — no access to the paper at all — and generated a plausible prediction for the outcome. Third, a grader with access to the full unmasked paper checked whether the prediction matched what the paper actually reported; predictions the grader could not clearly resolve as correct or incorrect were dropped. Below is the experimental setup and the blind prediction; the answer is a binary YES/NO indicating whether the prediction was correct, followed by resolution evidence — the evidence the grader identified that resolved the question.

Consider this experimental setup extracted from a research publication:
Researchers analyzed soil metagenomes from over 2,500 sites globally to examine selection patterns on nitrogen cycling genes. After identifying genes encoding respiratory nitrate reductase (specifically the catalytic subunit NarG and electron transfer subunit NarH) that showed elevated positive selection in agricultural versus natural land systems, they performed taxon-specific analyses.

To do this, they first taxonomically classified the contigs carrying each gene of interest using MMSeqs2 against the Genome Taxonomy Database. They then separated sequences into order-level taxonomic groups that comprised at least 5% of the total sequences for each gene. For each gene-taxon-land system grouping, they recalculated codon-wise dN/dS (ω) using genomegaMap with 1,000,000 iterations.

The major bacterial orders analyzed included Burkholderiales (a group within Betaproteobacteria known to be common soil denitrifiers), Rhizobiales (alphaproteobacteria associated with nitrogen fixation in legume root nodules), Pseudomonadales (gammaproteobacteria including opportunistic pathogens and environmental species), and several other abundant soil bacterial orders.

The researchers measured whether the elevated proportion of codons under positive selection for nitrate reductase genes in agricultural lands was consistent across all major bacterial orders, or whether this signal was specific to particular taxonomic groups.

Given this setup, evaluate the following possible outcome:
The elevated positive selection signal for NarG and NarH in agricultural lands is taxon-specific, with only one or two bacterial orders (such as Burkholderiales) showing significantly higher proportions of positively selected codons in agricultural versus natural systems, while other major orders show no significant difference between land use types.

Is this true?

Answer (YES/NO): YES